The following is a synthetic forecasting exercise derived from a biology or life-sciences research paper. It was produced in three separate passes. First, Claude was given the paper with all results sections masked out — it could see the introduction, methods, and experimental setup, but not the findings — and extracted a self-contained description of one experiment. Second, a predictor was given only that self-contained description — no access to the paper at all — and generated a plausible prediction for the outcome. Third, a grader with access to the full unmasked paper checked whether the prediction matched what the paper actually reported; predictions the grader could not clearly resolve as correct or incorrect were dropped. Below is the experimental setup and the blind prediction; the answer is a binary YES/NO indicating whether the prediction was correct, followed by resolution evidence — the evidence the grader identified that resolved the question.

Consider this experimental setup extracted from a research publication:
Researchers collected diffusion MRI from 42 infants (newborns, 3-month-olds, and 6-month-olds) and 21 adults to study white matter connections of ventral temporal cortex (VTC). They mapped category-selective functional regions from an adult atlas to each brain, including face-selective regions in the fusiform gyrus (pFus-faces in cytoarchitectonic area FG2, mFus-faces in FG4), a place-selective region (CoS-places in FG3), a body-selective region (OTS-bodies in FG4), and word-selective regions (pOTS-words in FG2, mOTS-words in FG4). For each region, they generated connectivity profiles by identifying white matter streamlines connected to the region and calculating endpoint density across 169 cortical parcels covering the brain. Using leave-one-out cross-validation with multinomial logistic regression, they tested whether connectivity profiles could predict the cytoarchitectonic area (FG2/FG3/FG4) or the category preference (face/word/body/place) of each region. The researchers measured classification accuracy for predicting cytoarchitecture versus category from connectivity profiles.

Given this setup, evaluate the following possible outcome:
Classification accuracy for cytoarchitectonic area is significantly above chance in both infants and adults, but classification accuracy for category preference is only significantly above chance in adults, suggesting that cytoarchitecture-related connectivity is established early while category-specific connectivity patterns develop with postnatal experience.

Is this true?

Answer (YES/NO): NO